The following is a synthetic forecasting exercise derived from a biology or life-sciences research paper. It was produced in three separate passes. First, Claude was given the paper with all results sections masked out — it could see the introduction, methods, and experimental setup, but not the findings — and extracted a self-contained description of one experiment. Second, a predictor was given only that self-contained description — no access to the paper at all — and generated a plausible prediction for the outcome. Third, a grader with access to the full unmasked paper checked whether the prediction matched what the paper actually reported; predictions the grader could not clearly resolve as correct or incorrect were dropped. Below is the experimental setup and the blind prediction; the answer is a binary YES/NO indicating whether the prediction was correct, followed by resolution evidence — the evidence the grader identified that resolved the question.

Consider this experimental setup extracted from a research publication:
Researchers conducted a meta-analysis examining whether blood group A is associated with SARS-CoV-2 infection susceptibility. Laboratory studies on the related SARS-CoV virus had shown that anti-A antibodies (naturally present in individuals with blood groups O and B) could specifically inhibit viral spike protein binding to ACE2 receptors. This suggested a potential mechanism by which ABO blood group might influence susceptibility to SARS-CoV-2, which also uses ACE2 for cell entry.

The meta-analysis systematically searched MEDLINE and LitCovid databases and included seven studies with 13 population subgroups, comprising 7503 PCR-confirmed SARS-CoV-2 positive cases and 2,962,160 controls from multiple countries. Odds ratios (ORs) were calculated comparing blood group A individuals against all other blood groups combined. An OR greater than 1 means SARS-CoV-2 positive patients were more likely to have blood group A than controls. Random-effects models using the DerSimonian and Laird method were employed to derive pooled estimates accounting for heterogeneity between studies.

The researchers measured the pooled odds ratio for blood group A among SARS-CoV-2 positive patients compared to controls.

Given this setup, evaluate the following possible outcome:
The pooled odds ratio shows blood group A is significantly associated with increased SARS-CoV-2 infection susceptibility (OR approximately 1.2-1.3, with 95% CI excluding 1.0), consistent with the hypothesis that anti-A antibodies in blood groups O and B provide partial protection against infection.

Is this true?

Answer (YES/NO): YES